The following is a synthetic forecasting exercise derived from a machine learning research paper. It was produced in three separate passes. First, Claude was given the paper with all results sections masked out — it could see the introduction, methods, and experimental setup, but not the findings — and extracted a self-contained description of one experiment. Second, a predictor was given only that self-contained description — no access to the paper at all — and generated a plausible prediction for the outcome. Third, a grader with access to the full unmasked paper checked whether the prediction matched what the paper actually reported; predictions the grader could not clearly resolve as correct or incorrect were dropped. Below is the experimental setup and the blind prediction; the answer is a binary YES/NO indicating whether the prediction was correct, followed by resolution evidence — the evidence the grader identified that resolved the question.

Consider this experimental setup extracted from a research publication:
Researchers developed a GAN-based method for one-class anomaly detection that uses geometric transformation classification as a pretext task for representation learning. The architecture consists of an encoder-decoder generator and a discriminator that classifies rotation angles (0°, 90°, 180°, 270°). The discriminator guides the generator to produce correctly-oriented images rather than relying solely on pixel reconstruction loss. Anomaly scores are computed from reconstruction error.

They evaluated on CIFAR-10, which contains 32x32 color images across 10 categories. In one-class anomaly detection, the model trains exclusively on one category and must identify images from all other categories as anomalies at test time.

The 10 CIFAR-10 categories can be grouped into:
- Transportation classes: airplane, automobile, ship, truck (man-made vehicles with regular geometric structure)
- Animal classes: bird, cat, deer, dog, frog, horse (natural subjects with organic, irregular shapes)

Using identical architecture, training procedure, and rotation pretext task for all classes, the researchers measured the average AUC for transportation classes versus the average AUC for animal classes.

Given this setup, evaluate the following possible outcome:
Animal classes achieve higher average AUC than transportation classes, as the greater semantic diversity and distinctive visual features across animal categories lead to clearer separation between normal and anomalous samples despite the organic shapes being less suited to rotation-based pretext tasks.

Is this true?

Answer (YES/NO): NO